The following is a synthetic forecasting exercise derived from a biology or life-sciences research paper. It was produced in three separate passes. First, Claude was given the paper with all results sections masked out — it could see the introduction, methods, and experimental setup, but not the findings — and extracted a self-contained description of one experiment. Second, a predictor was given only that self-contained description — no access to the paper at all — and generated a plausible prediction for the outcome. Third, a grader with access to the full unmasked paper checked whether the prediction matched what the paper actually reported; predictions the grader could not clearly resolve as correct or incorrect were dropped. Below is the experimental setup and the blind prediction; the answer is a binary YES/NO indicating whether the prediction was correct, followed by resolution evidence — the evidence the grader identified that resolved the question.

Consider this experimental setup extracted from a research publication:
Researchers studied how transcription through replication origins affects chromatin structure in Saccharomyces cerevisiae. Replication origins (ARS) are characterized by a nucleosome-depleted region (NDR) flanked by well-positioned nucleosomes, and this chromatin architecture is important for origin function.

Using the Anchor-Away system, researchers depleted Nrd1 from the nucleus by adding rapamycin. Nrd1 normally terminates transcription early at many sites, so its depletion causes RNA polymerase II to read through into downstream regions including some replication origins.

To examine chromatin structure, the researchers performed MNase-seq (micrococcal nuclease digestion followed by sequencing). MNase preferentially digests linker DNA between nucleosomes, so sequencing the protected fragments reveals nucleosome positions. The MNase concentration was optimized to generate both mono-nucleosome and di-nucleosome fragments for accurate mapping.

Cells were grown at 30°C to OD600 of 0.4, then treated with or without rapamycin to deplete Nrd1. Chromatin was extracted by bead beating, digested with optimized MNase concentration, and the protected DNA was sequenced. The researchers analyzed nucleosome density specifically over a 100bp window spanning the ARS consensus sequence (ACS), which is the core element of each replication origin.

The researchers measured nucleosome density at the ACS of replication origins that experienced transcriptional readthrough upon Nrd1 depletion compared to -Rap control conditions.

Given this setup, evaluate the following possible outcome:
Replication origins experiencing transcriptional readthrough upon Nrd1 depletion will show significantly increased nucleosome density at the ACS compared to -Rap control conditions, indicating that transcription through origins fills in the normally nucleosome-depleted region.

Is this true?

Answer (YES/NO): YES